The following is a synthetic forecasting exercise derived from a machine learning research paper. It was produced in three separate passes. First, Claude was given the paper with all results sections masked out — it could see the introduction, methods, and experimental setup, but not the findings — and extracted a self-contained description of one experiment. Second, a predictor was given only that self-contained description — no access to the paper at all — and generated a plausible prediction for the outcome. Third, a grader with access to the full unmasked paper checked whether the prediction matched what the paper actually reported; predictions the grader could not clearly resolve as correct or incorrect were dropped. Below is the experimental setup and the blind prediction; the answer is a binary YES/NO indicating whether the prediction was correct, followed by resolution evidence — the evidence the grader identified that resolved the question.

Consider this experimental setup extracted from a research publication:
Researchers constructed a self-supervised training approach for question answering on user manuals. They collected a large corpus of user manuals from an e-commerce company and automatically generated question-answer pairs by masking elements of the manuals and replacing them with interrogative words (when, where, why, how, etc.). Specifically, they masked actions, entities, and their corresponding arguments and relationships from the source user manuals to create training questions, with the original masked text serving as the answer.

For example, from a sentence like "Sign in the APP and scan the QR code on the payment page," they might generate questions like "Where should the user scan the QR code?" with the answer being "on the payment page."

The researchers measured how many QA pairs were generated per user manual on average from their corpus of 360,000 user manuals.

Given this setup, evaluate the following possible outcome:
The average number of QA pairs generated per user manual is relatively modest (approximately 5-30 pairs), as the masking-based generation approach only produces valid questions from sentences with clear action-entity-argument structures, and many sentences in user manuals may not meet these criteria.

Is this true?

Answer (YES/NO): NO